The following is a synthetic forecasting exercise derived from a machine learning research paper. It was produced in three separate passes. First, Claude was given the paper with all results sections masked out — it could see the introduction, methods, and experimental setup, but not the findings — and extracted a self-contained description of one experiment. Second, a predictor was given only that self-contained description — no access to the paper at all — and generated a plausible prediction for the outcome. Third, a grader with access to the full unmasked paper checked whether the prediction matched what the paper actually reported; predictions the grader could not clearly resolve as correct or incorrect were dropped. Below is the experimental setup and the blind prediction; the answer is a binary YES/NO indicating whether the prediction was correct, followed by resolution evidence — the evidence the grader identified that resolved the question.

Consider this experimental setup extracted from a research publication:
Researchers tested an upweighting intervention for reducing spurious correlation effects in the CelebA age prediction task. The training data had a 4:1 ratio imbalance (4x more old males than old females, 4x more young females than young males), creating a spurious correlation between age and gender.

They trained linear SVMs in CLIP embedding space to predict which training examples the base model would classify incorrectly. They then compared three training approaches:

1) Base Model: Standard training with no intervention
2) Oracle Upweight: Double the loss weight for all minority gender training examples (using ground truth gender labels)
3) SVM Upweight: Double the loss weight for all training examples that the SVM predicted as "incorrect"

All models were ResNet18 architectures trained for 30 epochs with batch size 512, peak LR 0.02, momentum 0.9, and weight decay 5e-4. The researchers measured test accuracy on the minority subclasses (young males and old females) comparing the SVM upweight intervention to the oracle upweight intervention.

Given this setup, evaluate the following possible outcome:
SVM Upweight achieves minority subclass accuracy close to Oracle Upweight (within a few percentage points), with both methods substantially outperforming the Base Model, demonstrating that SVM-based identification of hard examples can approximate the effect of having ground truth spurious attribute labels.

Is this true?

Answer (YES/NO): YES